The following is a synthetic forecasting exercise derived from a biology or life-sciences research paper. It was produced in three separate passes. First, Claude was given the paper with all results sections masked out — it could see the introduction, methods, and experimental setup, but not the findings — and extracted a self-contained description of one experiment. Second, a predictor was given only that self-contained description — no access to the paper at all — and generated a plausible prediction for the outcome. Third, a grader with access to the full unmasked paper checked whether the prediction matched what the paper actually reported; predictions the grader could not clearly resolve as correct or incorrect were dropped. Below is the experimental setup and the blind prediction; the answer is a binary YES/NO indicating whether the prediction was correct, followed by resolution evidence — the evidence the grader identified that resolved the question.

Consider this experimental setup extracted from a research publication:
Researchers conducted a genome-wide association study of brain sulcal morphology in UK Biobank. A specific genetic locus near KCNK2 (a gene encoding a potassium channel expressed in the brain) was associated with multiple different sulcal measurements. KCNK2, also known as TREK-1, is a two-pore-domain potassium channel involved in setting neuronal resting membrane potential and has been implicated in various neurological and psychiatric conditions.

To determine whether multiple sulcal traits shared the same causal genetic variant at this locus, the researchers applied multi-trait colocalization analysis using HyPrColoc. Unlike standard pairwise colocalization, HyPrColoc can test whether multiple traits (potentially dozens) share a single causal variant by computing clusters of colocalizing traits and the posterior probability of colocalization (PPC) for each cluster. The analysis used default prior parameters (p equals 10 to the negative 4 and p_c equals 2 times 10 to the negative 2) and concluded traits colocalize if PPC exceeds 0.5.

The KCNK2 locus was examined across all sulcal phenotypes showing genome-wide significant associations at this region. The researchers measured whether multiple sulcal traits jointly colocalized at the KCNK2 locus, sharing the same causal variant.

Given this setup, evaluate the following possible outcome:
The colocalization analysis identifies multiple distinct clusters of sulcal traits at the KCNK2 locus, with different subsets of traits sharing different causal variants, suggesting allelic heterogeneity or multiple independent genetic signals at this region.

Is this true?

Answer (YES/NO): NO